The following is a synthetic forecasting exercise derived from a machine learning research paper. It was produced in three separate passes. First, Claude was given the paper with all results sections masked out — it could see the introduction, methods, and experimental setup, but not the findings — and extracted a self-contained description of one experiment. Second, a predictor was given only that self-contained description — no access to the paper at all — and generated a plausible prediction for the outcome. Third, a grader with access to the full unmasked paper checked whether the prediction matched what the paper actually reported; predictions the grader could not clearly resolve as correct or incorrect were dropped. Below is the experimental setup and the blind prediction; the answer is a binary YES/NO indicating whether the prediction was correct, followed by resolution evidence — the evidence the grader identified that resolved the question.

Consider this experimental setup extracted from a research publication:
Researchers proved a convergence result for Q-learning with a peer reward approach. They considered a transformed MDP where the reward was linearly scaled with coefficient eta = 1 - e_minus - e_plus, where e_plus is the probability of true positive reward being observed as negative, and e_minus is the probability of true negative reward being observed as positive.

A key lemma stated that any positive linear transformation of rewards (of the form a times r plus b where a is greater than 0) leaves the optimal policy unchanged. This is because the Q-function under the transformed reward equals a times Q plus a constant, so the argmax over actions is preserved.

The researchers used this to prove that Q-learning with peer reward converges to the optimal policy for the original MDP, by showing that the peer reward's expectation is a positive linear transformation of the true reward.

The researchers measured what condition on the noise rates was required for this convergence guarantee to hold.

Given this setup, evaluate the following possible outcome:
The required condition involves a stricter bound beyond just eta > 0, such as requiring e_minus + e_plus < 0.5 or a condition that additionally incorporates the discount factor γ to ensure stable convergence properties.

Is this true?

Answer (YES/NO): NO